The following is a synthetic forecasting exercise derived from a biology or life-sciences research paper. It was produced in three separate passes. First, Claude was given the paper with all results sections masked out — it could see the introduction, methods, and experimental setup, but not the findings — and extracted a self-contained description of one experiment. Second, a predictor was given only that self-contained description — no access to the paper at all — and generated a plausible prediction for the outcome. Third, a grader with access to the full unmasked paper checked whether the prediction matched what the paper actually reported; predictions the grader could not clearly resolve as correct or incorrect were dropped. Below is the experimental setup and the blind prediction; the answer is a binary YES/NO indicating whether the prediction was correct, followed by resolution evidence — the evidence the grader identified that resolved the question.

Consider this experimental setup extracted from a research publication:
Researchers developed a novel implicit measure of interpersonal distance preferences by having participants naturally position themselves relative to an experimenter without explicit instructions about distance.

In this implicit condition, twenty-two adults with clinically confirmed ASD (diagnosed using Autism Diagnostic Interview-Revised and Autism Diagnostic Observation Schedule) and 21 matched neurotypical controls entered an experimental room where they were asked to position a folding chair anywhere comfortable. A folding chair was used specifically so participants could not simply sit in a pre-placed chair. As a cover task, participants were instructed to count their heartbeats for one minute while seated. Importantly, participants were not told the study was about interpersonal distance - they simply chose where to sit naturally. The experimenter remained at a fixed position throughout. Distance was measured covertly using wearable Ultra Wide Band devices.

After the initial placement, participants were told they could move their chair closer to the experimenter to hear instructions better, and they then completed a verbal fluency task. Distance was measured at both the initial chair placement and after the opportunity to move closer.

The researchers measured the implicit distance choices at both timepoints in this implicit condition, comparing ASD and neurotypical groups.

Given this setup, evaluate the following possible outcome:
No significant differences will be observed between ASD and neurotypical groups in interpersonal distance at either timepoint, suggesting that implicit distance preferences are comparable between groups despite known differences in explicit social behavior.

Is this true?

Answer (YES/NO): YES